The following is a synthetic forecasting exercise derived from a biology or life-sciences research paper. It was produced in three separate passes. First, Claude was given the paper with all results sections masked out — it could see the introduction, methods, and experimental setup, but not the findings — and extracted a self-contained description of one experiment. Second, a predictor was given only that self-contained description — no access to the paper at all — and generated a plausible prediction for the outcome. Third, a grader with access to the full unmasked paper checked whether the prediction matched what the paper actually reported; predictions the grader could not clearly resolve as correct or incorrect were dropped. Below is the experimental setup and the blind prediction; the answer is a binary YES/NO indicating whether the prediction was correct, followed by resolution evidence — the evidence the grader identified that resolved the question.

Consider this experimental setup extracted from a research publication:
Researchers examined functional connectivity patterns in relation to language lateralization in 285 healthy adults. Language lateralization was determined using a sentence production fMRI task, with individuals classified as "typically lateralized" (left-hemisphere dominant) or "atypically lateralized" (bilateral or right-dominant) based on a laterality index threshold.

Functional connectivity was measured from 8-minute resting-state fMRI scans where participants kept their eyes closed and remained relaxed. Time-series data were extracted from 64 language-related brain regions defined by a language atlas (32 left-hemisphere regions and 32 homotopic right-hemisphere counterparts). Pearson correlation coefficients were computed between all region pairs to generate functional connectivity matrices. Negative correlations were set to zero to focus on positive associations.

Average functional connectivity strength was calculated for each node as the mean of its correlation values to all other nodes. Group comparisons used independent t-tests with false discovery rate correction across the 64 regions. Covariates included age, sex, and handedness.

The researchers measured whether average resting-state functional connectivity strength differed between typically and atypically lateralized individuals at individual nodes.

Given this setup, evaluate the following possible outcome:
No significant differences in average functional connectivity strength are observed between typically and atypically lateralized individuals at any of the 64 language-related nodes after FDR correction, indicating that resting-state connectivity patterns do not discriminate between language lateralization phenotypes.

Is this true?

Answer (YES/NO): YES